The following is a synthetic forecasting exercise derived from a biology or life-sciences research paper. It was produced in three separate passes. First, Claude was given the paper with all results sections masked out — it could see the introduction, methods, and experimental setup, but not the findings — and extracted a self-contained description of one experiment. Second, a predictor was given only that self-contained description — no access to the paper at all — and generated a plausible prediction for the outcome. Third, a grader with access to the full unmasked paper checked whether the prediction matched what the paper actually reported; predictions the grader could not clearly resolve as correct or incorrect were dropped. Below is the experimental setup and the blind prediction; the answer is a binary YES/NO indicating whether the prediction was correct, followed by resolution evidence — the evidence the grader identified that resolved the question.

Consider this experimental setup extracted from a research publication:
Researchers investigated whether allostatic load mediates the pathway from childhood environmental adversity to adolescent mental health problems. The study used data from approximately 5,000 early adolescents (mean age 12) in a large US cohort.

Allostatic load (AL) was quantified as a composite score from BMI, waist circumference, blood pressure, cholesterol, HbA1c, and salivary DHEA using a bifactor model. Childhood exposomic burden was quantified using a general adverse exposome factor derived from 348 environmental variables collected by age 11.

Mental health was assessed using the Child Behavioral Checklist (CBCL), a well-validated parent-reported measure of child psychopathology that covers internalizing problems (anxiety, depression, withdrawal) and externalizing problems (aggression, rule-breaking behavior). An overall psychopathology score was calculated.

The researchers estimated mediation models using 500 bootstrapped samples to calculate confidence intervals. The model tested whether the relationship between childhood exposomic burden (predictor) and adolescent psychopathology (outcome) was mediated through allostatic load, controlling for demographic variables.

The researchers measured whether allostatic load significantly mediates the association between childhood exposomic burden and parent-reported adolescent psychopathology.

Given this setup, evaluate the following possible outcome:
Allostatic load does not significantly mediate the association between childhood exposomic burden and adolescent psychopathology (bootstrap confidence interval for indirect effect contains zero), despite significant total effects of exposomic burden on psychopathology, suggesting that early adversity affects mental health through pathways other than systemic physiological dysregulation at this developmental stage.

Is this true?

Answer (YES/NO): NO